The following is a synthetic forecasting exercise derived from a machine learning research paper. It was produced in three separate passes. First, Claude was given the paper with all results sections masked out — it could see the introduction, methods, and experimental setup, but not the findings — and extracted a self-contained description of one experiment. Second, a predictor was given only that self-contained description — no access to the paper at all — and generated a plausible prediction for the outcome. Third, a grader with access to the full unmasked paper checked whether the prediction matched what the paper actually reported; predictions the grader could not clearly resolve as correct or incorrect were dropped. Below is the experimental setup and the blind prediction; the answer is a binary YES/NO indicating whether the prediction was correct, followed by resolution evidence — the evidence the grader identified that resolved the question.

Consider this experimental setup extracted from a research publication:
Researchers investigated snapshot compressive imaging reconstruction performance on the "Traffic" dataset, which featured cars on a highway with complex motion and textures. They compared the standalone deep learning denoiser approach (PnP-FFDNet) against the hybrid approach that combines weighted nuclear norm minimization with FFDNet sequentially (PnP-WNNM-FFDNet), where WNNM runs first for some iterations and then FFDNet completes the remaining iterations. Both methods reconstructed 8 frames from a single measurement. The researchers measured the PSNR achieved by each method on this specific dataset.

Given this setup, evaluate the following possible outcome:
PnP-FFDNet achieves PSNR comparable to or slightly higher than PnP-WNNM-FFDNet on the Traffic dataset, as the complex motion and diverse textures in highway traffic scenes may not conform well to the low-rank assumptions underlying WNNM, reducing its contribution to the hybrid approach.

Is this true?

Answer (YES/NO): NO